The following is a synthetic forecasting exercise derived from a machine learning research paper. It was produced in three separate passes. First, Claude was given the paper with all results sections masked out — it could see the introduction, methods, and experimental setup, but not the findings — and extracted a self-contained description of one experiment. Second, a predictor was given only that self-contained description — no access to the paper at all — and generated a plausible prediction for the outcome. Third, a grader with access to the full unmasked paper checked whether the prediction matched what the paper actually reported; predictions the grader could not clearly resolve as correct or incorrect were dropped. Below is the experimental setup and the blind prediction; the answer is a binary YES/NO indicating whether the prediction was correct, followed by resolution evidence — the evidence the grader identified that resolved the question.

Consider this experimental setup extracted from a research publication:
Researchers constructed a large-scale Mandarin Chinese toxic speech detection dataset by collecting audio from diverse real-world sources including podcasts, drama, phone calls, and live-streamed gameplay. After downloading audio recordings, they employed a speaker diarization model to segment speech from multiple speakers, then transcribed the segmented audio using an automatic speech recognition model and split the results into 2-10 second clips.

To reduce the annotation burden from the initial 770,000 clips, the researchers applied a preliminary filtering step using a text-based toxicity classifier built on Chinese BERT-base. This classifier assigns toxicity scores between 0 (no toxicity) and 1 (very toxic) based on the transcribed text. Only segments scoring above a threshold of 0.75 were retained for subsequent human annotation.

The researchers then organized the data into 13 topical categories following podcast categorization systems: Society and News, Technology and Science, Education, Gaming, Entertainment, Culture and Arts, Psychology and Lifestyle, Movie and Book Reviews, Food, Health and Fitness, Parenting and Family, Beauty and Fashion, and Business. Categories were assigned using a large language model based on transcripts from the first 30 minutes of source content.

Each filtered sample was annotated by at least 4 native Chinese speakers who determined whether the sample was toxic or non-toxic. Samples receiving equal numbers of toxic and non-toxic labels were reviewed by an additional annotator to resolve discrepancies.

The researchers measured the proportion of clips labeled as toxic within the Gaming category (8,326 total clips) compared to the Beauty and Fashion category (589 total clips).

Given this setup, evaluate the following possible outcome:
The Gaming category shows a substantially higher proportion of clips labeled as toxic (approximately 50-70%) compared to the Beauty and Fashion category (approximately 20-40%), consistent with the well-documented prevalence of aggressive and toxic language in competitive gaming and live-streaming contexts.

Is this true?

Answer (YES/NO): YES